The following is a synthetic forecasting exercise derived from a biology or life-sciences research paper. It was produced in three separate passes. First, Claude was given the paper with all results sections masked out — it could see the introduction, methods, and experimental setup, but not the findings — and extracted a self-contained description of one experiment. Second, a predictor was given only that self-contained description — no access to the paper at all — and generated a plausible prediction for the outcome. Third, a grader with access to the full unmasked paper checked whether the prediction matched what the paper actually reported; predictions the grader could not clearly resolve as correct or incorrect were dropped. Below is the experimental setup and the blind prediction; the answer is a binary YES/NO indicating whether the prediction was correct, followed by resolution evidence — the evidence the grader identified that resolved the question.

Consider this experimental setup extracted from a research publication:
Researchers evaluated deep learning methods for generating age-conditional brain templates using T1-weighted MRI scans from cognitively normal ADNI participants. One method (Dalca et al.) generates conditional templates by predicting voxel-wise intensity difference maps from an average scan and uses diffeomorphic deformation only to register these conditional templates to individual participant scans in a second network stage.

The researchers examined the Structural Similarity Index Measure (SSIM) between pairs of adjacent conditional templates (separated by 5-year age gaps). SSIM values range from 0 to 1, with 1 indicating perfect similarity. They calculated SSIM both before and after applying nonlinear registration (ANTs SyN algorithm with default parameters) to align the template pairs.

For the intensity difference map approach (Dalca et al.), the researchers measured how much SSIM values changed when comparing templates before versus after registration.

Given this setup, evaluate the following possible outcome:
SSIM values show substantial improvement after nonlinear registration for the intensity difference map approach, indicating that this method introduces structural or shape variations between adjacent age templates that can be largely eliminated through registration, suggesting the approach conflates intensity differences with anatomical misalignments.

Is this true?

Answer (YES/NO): NO